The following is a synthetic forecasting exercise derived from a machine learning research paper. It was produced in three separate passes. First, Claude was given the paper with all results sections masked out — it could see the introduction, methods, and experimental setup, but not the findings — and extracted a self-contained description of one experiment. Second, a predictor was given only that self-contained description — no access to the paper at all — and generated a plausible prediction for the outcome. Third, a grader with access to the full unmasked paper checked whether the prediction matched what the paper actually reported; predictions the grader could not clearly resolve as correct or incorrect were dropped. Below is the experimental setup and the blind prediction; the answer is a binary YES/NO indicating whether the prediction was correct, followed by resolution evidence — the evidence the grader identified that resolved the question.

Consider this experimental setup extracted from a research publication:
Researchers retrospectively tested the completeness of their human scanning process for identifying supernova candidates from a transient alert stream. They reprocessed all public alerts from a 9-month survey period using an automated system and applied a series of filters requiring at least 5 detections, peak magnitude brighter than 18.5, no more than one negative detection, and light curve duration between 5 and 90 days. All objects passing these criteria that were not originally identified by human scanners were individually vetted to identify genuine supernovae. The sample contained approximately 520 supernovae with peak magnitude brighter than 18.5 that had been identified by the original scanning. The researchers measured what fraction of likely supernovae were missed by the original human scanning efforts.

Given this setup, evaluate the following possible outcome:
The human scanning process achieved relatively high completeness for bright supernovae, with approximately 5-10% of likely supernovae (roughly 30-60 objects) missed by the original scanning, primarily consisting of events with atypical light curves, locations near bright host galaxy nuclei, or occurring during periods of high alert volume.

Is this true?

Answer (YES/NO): NO